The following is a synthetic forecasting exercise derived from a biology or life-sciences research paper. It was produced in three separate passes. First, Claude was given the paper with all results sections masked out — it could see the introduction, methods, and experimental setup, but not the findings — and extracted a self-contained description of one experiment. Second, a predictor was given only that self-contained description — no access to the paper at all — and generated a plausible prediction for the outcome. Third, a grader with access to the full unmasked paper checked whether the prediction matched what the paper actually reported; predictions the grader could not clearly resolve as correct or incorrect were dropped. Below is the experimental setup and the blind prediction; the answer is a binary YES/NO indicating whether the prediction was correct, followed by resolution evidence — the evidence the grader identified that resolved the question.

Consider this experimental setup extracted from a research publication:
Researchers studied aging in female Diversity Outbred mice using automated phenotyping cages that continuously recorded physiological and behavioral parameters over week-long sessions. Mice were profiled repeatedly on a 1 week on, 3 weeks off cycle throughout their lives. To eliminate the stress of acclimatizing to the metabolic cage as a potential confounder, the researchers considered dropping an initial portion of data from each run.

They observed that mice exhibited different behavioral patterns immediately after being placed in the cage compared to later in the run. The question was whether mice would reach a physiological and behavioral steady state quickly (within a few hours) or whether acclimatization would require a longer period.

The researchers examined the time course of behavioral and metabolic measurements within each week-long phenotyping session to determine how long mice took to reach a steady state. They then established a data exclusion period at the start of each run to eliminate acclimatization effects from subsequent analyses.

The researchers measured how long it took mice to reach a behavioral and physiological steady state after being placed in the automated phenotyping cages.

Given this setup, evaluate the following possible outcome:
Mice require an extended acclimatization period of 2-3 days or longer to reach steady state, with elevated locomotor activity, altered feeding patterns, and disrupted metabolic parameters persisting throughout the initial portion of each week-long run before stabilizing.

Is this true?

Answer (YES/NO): NO